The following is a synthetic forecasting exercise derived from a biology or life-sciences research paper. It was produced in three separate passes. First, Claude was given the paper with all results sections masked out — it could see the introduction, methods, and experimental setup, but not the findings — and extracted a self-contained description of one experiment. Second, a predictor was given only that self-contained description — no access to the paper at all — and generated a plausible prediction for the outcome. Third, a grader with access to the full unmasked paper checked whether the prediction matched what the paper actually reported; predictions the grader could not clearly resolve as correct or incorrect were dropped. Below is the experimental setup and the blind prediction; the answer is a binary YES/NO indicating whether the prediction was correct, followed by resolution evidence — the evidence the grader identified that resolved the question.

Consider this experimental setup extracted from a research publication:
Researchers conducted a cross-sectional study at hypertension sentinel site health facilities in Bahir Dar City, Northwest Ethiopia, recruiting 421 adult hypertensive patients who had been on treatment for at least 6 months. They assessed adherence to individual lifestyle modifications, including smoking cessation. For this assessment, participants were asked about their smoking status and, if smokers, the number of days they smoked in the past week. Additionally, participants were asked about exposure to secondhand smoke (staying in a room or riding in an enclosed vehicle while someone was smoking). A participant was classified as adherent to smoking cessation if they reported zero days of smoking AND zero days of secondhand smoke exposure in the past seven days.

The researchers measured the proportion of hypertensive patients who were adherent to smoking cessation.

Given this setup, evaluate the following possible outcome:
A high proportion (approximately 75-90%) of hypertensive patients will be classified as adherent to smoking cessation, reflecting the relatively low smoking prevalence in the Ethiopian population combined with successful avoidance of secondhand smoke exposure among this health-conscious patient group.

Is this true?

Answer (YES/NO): NO